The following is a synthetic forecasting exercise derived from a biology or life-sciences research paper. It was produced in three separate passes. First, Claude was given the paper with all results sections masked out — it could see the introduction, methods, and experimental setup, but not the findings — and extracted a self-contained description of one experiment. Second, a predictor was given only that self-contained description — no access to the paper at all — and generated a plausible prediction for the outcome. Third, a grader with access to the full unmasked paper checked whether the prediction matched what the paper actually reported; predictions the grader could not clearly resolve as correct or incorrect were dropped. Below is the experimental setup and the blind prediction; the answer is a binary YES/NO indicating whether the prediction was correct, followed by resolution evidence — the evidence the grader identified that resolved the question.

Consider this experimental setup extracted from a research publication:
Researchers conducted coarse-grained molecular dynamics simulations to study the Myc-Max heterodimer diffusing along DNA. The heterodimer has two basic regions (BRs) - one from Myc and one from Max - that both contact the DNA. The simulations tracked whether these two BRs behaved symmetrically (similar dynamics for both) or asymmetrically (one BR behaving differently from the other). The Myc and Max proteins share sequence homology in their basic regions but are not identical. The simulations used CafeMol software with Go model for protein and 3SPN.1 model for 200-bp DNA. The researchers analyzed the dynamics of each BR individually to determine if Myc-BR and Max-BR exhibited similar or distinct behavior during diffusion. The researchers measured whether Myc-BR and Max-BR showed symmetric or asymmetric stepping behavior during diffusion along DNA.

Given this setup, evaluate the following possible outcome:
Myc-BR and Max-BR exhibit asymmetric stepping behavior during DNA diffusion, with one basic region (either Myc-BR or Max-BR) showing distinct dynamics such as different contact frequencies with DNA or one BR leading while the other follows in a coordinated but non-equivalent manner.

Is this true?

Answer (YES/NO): NO